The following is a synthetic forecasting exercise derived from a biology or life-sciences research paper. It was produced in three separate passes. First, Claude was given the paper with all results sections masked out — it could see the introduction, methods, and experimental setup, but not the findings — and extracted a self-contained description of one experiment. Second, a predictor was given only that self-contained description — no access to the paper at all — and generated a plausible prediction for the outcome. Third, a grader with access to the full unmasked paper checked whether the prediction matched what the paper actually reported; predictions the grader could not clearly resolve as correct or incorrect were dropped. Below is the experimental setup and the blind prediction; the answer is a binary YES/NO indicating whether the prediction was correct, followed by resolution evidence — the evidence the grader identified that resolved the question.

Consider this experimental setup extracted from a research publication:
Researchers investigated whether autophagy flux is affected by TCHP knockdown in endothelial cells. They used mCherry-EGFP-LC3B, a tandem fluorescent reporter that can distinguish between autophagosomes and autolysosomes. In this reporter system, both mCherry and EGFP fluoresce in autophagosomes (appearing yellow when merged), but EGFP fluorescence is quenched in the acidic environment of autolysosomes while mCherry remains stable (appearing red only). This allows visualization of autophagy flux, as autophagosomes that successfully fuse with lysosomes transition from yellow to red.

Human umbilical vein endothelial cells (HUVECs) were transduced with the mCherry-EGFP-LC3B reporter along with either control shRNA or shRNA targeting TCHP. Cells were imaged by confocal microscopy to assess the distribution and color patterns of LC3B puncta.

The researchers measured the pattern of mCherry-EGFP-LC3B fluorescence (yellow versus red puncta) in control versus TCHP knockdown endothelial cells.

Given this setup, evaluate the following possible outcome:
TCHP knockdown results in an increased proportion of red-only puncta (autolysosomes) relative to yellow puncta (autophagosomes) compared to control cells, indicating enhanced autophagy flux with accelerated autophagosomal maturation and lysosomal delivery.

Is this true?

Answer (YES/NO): NO